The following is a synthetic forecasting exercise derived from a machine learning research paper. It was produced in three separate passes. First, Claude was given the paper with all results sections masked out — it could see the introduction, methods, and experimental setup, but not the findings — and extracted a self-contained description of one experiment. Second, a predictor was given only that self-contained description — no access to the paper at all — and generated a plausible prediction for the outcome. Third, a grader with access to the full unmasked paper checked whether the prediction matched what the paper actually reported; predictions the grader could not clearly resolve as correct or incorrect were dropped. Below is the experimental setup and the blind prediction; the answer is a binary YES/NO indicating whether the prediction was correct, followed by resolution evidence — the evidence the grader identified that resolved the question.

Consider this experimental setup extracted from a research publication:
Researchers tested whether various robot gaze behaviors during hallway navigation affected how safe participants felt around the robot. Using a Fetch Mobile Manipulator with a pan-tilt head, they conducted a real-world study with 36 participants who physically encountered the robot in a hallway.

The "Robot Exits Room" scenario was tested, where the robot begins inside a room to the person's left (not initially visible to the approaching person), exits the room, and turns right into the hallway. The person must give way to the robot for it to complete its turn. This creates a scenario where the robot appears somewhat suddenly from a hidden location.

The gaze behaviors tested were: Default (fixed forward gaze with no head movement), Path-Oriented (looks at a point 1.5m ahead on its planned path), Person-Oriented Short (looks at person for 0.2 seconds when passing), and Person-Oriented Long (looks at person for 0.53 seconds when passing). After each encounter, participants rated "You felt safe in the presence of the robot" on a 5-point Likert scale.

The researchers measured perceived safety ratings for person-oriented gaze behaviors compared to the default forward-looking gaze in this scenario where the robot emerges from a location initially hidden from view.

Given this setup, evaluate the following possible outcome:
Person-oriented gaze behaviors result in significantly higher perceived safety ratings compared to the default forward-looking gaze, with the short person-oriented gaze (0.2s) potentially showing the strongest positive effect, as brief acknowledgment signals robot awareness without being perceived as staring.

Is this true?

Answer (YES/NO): YES